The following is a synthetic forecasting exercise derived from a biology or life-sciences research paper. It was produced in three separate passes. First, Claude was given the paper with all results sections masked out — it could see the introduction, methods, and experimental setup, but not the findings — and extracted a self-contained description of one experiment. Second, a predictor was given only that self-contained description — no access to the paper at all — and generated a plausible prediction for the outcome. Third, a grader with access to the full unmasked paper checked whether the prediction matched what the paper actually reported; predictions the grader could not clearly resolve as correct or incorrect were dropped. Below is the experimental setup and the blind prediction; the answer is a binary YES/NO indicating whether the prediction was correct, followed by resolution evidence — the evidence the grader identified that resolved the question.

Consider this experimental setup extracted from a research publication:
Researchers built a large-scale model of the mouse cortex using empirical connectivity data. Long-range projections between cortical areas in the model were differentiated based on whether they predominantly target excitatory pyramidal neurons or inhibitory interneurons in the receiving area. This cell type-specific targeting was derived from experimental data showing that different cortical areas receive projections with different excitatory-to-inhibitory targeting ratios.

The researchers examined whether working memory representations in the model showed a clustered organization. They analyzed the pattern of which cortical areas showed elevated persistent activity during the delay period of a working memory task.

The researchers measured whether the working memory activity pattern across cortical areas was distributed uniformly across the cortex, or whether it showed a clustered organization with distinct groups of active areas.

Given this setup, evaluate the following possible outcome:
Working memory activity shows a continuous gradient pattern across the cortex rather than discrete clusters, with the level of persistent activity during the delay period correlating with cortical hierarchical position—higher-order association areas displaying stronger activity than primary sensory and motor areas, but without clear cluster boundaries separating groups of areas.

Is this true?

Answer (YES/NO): NO